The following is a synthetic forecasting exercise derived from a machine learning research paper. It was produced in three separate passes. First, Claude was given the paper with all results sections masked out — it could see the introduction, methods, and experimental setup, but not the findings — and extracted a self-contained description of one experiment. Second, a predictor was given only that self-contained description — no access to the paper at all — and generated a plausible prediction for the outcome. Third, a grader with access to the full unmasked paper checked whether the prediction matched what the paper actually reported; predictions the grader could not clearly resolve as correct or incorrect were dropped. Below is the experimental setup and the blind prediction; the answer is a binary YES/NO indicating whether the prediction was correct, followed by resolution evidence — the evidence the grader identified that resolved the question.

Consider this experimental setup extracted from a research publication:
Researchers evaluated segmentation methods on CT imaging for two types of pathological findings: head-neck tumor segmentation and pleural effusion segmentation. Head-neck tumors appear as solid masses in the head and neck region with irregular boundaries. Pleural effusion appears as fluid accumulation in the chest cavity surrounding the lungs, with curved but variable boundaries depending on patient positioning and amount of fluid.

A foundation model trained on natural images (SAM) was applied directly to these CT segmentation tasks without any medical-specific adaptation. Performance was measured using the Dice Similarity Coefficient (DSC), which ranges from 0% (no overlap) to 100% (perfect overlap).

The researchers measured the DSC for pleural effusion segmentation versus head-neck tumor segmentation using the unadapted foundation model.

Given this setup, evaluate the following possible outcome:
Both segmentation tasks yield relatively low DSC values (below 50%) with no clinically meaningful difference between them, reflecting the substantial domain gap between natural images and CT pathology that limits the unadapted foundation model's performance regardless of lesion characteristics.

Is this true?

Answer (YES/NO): NO